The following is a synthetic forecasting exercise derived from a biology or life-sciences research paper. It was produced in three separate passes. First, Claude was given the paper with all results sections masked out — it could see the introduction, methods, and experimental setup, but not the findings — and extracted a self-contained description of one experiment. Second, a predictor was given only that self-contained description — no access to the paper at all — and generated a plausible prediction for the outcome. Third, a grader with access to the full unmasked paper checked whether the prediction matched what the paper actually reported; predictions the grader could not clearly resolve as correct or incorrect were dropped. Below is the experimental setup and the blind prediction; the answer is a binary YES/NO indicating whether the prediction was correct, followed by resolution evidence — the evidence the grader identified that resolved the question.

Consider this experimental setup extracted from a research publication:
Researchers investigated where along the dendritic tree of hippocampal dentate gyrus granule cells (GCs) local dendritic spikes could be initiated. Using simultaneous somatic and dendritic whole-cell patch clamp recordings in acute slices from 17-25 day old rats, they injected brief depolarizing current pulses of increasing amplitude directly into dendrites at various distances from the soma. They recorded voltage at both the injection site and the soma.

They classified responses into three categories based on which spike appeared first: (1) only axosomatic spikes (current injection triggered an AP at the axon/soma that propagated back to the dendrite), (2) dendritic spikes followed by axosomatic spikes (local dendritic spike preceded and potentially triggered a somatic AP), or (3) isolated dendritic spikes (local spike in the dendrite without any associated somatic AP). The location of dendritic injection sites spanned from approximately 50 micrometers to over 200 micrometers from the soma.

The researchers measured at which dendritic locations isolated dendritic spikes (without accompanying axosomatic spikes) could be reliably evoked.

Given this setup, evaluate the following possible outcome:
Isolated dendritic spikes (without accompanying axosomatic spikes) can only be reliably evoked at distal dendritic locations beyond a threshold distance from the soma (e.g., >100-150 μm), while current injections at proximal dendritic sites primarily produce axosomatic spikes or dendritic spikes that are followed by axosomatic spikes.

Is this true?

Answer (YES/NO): YES